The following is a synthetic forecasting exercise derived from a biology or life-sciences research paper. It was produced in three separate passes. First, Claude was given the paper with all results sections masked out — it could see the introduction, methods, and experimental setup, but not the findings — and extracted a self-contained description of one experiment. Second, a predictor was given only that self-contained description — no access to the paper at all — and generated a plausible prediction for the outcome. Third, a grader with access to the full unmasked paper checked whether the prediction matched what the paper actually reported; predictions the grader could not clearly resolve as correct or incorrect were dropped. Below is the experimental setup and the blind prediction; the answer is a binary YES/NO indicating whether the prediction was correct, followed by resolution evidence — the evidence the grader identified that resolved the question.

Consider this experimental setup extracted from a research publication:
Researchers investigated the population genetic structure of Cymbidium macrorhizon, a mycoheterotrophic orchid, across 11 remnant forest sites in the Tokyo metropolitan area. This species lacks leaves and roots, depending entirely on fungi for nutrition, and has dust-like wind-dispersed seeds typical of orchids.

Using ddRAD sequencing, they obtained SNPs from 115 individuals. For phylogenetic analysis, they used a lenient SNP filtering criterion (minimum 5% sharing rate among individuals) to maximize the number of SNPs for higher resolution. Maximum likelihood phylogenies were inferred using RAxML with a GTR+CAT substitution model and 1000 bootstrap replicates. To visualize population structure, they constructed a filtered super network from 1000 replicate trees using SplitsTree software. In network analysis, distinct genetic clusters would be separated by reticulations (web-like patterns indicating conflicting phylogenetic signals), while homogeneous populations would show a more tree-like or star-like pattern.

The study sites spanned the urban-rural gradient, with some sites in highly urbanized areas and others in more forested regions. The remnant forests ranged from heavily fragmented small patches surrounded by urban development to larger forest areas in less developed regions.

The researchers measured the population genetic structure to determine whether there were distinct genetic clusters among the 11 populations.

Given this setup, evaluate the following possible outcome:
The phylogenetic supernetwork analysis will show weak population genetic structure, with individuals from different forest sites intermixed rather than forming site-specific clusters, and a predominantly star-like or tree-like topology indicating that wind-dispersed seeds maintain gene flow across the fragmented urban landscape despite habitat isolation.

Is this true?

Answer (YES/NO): YES